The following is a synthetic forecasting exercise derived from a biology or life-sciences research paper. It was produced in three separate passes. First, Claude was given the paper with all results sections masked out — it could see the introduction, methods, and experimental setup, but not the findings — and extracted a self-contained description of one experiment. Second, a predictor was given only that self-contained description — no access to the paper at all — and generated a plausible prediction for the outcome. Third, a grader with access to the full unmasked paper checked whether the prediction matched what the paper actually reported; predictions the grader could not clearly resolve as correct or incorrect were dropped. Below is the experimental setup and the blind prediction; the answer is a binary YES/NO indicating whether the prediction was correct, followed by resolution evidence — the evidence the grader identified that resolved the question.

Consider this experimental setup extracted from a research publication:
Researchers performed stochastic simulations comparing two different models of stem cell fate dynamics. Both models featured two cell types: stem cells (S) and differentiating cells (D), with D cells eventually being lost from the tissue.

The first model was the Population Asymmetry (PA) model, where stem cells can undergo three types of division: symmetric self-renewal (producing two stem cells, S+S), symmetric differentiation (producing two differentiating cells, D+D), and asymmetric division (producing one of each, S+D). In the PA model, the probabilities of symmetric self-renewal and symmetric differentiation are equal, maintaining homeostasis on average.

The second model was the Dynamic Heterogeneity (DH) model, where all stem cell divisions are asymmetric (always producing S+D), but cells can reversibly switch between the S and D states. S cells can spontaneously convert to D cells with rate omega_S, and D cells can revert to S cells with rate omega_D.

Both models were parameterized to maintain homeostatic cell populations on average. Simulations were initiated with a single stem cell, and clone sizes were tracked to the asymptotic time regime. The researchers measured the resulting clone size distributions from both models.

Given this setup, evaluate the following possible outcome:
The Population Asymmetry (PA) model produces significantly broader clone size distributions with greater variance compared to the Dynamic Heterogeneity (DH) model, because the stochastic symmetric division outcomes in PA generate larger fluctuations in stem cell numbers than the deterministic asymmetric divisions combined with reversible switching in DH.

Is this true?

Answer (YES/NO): NO